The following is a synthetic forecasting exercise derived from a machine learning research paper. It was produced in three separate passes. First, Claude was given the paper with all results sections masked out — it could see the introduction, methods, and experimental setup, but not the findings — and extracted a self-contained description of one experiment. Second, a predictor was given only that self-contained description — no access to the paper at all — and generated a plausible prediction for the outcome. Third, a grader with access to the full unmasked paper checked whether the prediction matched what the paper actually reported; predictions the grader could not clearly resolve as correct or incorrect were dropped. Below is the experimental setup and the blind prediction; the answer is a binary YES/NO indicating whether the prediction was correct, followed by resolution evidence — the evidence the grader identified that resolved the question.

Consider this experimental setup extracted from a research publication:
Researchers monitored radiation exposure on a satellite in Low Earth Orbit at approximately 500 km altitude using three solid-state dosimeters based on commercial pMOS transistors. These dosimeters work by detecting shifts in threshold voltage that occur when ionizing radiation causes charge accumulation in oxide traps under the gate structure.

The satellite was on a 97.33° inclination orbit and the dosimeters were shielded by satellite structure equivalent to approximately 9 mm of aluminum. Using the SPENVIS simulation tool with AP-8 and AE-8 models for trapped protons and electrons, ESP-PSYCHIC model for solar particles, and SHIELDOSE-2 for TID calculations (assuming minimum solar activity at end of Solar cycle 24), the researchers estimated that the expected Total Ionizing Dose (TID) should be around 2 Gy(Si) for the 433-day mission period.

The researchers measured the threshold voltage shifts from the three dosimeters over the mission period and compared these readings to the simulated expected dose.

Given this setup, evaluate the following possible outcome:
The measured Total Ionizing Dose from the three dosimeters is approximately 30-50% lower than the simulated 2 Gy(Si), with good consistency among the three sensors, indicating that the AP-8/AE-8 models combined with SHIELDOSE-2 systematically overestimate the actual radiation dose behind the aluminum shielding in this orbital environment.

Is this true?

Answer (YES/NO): NO